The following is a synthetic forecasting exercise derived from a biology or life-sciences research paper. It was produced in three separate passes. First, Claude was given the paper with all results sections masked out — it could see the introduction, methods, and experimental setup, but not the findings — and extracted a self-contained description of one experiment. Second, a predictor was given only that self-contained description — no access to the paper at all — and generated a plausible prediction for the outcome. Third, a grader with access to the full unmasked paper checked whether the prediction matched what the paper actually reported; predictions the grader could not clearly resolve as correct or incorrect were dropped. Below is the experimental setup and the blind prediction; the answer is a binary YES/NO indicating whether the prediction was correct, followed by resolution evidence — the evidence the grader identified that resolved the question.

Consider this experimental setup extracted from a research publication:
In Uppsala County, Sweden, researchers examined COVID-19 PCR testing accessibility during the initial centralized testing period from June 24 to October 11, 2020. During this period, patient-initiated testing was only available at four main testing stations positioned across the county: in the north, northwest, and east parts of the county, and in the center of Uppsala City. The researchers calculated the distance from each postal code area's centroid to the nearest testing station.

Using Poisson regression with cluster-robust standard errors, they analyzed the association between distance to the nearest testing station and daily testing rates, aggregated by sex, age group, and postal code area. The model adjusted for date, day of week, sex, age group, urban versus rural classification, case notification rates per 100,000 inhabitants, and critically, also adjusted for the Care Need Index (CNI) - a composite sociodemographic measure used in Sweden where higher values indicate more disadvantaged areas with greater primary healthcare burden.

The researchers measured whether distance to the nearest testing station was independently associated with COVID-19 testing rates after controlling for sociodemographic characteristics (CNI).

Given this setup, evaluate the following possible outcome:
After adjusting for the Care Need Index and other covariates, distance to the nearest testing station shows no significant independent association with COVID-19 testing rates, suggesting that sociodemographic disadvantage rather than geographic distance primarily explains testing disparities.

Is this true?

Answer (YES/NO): NO